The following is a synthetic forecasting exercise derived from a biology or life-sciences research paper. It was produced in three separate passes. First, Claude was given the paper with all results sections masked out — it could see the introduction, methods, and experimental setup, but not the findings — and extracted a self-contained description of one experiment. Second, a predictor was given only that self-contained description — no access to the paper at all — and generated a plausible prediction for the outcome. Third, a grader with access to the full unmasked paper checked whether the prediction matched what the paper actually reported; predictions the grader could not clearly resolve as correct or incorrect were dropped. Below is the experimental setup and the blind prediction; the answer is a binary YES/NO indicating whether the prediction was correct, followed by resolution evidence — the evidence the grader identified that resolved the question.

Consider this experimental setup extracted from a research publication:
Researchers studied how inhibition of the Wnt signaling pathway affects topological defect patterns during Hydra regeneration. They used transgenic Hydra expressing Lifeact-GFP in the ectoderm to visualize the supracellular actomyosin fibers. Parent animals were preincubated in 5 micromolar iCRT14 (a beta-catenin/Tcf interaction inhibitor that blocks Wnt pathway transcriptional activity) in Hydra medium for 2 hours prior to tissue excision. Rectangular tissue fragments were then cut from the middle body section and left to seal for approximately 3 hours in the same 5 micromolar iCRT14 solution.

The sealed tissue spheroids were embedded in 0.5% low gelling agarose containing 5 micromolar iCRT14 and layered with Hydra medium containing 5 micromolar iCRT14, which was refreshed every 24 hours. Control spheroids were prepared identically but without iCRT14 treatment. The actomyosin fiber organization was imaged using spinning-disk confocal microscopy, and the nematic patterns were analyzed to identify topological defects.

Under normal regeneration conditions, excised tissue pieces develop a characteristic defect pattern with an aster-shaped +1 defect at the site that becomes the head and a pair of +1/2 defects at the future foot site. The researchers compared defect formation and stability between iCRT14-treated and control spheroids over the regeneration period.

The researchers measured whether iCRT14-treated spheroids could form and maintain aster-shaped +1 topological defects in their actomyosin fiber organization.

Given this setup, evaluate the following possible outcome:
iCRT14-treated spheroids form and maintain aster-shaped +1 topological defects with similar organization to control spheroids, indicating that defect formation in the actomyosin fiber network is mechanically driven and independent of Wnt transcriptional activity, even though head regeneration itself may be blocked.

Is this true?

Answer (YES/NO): NO